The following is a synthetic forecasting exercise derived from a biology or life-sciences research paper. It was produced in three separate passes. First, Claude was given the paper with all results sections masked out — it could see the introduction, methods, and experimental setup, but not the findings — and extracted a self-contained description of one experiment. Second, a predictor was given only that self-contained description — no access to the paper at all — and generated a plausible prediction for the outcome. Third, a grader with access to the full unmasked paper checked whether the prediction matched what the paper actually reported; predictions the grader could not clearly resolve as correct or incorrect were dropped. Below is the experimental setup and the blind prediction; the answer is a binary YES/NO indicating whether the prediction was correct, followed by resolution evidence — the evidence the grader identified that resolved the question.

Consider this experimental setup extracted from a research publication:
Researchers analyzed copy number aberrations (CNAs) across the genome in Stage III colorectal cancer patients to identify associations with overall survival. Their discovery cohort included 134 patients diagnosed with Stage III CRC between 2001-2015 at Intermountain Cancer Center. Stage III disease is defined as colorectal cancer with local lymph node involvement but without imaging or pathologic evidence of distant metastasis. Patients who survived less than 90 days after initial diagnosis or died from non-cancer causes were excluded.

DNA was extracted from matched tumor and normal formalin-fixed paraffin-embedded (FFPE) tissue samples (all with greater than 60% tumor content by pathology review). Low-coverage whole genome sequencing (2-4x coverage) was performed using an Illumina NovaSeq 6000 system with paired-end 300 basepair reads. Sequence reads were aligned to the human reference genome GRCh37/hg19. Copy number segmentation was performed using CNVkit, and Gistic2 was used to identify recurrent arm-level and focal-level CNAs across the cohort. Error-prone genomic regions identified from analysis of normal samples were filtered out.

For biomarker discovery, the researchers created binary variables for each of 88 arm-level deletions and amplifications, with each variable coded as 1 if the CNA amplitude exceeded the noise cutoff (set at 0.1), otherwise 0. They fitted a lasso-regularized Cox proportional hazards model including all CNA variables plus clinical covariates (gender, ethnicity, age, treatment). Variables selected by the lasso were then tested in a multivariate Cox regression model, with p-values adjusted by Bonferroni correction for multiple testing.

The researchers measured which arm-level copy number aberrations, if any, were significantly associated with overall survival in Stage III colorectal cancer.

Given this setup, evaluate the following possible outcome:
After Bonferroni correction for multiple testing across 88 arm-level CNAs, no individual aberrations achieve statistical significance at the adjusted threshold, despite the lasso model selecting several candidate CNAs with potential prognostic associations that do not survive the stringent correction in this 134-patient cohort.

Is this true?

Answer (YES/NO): NO